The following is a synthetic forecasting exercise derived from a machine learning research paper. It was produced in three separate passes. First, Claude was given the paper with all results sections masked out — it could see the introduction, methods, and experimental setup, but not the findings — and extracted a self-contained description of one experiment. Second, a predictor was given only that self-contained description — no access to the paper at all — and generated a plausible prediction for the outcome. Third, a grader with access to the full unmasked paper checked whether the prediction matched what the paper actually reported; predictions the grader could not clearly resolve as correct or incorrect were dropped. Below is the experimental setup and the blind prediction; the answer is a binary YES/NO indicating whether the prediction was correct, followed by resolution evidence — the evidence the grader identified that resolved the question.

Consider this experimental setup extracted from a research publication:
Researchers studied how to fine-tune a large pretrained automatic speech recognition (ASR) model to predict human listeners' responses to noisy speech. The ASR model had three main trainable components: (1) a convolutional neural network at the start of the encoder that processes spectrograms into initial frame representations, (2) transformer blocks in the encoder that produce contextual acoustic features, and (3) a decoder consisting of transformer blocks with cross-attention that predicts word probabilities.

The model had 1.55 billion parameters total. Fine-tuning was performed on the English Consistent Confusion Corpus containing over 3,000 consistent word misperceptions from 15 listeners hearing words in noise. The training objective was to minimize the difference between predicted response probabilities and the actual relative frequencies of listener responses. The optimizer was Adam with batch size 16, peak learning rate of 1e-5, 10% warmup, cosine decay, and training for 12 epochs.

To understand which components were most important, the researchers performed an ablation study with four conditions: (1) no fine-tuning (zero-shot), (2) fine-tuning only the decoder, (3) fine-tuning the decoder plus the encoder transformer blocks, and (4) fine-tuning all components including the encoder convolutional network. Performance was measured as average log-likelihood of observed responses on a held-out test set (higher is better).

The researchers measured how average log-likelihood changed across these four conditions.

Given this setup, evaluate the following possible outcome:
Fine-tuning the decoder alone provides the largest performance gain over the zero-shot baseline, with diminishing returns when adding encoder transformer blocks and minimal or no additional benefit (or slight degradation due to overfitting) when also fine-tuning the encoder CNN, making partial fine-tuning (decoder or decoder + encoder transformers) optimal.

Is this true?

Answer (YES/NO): NO